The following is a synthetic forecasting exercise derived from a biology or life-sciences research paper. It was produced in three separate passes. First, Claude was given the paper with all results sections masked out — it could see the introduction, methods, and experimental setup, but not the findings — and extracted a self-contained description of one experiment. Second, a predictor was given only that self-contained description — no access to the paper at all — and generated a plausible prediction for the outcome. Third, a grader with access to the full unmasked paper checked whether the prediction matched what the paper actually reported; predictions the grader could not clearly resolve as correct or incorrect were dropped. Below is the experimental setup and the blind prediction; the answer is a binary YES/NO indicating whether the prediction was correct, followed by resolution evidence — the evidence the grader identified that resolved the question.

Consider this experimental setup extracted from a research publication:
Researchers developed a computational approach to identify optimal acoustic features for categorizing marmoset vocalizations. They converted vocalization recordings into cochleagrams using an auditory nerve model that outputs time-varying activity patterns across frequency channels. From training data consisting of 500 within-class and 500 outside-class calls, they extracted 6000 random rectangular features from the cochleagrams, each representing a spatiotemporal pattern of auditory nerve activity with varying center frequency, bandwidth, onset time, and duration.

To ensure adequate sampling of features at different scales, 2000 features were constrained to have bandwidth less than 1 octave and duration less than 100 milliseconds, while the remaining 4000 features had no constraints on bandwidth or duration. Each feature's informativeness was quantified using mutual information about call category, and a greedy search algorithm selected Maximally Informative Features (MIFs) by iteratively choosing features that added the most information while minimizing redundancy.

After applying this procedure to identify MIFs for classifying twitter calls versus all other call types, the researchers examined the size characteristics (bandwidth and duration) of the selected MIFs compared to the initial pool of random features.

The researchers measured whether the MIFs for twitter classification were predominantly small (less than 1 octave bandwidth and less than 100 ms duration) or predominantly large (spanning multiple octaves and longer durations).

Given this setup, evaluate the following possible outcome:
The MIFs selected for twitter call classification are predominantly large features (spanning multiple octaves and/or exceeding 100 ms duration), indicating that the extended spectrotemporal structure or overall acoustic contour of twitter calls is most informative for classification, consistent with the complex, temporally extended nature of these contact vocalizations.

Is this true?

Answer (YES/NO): NO